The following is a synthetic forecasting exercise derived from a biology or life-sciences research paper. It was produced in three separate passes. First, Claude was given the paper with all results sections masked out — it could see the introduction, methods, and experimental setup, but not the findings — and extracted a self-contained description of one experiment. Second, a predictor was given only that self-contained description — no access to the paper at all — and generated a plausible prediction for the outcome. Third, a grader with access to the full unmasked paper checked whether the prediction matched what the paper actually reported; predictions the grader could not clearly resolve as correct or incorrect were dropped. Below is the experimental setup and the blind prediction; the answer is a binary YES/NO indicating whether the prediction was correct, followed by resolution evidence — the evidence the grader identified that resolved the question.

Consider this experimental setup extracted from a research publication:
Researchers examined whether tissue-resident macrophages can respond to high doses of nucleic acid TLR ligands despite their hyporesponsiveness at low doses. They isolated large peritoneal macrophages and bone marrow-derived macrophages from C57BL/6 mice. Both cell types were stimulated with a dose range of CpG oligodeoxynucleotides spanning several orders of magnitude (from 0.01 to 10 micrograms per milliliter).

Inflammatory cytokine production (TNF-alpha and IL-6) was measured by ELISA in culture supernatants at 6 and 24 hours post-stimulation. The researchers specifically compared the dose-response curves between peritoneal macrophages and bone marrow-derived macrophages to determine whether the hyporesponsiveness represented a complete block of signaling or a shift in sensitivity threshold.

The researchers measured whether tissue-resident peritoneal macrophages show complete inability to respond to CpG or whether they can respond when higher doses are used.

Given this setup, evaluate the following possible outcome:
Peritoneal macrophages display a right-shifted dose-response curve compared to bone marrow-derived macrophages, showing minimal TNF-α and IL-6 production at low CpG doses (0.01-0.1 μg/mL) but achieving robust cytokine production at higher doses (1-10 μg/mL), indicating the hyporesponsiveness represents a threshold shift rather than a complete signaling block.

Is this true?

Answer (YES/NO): NO